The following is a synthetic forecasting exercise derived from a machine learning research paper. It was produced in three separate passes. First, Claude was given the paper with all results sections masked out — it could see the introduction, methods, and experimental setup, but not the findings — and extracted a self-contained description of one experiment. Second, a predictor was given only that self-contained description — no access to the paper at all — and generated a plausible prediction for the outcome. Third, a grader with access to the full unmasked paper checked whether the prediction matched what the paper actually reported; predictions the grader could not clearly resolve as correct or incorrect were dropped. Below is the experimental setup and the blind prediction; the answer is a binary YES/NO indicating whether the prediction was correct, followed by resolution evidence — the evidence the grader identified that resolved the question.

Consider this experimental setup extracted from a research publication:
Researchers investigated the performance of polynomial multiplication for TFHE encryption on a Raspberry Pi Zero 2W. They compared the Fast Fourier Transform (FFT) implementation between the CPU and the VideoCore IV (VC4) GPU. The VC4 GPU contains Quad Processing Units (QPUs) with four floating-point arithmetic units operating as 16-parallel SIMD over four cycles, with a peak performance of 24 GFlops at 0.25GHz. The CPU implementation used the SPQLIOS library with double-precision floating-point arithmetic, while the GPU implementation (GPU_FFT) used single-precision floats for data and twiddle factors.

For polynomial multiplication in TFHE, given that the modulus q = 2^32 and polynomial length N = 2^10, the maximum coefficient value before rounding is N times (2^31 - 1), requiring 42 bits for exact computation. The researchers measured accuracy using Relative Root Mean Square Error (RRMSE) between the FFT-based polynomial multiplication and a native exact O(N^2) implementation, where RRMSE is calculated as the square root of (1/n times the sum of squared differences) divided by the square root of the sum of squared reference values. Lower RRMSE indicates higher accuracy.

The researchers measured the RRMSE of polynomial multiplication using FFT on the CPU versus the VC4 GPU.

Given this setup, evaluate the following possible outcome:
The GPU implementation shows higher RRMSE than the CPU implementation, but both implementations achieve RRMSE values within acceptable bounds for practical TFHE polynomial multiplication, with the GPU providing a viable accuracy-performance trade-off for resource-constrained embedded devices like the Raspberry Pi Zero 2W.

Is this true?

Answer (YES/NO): NO